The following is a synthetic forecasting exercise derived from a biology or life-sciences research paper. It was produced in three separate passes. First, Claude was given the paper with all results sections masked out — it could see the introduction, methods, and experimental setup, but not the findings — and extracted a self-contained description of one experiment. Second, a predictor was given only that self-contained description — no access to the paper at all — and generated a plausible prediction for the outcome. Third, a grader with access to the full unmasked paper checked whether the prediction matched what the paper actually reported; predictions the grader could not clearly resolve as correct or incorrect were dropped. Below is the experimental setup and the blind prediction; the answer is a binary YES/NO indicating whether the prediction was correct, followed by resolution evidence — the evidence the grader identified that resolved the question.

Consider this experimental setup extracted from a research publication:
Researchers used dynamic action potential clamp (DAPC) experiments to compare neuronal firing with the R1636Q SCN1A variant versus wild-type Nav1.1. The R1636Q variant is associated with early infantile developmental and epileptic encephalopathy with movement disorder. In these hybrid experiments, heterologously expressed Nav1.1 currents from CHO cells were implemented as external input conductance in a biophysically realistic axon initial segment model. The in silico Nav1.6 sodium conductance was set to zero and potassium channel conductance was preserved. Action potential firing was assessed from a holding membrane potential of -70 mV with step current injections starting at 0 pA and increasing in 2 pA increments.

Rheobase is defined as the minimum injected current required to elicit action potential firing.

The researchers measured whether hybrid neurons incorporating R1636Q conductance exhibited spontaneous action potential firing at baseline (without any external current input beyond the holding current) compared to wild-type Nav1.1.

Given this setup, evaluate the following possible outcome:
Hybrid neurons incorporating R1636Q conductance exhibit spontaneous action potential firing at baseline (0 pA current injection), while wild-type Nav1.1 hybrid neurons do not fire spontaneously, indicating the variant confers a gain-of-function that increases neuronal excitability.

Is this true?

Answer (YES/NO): YES